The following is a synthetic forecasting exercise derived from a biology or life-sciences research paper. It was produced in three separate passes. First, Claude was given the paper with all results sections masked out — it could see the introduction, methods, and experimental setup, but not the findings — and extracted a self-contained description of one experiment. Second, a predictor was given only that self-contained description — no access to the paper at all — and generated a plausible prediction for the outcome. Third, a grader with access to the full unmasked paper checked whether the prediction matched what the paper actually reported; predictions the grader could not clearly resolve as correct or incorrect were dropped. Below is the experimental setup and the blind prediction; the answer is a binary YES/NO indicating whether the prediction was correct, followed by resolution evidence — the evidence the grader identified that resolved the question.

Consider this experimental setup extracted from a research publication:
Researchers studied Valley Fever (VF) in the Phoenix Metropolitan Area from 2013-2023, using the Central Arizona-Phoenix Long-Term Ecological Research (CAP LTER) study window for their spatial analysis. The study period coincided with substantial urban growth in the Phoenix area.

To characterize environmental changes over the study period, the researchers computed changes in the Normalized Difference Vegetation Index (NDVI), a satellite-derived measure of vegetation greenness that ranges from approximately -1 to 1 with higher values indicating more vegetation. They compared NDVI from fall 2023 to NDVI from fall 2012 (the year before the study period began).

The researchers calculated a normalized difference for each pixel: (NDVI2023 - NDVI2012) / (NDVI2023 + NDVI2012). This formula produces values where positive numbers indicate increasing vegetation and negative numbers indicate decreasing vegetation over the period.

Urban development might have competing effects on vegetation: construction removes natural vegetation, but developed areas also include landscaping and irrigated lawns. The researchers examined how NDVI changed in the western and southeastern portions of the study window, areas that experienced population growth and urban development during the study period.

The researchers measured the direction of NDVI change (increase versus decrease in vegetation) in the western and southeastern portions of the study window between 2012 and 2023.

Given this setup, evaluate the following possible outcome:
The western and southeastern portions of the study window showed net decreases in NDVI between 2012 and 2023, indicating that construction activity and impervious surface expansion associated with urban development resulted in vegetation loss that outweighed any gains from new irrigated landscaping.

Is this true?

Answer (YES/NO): YES